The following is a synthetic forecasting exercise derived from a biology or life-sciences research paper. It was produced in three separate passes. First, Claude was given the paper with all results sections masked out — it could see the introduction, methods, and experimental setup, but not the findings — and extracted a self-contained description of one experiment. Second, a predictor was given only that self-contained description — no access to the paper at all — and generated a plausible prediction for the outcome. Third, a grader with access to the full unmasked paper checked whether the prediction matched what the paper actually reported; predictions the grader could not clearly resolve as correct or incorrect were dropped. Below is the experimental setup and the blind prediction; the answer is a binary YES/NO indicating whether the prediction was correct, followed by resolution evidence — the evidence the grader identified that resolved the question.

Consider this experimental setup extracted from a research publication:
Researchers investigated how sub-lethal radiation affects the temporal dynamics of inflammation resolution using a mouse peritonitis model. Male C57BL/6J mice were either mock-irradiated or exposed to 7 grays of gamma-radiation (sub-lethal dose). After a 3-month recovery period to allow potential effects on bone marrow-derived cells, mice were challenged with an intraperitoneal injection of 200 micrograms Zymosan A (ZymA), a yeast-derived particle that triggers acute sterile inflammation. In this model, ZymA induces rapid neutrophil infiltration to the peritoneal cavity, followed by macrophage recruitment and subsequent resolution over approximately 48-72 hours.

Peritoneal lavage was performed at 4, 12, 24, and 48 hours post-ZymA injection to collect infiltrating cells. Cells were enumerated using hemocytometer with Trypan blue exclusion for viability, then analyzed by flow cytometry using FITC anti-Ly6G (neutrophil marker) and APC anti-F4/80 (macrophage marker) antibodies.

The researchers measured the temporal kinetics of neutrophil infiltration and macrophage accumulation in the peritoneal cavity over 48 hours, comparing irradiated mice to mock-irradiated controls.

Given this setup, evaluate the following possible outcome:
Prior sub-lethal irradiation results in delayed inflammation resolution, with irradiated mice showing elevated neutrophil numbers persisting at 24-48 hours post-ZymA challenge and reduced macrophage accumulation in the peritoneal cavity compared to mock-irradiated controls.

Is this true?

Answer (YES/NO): NO